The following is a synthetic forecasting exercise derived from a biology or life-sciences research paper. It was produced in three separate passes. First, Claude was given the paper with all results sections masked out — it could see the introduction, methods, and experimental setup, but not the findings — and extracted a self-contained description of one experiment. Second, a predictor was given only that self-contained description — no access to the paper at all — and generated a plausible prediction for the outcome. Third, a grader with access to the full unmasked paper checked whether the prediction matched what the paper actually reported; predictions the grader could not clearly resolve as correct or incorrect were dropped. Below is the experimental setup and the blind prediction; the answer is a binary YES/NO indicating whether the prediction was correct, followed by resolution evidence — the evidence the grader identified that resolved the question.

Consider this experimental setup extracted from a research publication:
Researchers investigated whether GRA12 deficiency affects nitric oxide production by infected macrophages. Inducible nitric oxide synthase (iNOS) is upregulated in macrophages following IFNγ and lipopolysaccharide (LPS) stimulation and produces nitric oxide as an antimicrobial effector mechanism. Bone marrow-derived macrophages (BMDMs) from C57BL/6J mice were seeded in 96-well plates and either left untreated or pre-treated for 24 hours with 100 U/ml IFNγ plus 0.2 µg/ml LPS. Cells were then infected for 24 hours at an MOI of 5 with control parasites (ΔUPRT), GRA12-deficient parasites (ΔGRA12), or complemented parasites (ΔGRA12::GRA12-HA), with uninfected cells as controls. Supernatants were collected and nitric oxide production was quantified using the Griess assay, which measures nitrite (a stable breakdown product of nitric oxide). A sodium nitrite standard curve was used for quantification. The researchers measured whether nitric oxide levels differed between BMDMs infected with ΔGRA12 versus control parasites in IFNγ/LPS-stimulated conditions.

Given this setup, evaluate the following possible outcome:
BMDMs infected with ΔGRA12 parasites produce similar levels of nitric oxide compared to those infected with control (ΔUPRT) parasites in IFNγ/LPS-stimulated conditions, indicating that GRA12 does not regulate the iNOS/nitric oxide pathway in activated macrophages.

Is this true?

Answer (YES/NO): YES